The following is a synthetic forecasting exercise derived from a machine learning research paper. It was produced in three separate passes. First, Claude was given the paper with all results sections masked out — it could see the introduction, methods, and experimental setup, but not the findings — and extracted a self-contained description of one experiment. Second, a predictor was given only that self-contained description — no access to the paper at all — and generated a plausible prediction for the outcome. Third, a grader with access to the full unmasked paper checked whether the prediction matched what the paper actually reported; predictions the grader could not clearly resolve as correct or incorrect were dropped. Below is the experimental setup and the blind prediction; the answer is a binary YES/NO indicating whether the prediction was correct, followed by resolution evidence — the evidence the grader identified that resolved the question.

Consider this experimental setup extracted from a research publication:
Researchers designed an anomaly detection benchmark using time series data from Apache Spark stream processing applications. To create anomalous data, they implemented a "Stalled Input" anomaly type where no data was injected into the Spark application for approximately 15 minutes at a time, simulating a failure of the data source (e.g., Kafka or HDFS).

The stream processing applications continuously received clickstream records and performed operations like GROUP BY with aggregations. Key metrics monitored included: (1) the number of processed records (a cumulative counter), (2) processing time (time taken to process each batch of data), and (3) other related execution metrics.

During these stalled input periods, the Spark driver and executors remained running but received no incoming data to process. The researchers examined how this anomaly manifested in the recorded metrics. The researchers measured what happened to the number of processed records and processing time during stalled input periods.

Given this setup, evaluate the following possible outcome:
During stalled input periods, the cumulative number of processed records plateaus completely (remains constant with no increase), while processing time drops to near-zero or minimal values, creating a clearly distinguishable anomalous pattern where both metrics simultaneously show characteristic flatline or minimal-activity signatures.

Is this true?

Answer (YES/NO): YES